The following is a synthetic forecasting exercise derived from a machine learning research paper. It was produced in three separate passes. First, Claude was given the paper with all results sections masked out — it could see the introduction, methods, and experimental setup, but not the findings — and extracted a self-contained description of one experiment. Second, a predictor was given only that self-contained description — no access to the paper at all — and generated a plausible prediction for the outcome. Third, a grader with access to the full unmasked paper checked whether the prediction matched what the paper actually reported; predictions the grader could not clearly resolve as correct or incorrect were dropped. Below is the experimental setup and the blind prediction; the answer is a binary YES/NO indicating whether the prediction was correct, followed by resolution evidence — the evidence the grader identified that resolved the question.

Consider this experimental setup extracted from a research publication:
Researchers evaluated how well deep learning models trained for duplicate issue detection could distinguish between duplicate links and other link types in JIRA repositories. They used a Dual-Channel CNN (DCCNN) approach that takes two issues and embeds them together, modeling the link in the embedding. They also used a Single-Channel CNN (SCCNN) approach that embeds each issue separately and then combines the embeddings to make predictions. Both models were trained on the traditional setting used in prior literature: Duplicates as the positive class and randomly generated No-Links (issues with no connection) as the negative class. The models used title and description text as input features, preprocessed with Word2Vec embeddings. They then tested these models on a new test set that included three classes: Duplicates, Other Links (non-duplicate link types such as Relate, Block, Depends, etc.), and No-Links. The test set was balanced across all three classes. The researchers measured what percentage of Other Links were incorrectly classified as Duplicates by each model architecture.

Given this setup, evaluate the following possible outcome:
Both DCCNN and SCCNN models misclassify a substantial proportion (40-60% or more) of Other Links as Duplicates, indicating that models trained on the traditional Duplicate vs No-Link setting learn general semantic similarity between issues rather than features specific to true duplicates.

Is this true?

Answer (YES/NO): YES